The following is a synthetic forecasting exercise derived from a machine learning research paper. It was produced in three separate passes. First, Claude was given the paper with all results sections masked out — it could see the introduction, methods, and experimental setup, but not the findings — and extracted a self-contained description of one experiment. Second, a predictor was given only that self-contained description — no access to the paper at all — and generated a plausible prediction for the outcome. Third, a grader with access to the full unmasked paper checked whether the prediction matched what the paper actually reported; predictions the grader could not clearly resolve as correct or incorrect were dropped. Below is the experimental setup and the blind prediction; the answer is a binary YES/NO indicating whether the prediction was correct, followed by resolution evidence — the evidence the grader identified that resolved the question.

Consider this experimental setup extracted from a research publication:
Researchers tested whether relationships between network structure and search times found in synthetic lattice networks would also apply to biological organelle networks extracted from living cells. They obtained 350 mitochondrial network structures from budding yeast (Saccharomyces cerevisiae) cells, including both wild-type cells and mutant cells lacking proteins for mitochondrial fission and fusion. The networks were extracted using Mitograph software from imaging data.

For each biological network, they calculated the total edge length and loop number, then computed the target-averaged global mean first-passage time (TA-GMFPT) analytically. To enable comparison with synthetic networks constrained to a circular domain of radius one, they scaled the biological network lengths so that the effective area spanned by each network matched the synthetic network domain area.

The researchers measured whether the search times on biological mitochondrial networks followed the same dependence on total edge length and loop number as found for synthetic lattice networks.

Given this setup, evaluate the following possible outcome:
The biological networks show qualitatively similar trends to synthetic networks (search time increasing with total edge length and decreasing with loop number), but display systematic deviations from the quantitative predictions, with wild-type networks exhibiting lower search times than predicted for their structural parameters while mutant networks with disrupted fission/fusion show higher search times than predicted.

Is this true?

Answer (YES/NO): NO